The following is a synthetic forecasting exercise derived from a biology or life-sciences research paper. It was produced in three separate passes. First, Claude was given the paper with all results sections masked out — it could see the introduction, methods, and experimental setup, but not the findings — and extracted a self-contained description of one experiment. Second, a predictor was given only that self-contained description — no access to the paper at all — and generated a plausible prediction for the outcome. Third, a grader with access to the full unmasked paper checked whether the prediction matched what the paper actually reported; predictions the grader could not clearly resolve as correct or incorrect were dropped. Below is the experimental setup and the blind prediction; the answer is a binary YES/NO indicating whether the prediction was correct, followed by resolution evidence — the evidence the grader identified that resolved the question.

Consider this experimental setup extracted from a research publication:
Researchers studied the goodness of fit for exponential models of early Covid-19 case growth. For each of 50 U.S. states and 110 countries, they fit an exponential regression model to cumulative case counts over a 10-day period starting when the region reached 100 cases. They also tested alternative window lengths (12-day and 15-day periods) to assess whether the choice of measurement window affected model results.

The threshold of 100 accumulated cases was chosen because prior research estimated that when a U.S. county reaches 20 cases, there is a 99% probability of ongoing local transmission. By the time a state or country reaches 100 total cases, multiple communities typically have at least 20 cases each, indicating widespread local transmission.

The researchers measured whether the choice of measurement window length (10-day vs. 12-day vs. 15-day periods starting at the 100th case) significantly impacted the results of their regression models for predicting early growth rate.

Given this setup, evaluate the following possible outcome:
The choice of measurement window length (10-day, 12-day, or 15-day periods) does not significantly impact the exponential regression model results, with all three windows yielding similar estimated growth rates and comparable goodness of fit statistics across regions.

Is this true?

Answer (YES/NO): YES